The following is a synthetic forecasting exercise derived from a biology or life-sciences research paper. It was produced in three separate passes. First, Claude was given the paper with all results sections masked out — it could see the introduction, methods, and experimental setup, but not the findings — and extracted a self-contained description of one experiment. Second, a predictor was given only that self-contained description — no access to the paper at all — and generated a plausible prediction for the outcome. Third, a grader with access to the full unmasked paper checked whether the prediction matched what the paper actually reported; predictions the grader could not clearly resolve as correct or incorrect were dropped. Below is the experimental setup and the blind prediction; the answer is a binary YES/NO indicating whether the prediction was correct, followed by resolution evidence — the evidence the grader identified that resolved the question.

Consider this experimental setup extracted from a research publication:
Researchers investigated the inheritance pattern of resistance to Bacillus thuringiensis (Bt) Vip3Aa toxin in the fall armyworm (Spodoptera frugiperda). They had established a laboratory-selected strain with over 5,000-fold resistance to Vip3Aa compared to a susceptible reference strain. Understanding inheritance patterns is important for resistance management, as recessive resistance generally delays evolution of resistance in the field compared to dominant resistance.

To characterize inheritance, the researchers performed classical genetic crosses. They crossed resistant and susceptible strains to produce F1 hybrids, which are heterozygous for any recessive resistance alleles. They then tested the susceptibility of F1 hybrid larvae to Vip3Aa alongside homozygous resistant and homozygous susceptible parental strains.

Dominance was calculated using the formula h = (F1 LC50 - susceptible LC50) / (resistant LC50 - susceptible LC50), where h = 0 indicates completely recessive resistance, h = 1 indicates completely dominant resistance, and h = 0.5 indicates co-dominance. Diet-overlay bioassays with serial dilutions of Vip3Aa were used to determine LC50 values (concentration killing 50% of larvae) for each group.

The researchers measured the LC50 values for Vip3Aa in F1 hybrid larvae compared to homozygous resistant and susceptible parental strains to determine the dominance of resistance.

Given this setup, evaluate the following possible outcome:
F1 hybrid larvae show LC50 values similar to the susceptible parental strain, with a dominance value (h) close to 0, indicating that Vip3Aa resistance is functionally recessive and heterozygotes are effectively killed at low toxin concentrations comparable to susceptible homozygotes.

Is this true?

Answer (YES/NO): YES